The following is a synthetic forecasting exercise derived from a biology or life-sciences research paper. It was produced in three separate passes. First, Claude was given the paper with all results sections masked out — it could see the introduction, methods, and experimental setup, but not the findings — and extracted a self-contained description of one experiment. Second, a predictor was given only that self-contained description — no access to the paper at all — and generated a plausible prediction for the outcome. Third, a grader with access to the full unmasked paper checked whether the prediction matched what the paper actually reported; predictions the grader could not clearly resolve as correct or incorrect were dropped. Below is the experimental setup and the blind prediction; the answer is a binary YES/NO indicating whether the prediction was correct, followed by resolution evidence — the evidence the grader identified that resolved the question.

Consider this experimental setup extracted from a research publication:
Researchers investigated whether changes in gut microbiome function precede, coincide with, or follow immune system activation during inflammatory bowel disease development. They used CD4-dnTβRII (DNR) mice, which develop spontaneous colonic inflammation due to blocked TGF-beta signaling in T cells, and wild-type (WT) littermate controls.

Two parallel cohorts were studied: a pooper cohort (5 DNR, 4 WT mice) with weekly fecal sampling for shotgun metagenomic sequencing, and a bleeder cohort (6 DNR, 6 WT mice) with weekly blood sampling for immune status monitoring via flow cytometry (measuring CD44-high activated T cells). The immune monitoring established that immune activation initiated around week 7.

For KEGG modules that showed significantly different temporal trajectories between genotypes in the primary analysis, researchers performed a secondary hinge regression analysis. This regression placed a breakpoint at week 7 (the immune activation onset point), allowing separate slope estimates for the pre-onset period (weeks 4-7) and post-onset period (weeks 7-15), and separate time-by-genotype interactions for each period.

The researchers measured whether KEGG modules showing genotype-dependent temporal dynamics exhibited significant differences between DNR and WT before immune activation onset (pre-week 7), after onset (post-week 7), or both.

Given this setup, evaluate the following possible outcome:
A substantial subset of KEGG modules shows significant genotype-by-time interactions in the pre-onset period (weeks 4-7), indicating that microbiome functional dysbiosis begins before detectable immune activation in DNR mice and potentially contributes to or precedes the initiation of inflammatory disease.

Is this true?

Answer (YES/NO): NO